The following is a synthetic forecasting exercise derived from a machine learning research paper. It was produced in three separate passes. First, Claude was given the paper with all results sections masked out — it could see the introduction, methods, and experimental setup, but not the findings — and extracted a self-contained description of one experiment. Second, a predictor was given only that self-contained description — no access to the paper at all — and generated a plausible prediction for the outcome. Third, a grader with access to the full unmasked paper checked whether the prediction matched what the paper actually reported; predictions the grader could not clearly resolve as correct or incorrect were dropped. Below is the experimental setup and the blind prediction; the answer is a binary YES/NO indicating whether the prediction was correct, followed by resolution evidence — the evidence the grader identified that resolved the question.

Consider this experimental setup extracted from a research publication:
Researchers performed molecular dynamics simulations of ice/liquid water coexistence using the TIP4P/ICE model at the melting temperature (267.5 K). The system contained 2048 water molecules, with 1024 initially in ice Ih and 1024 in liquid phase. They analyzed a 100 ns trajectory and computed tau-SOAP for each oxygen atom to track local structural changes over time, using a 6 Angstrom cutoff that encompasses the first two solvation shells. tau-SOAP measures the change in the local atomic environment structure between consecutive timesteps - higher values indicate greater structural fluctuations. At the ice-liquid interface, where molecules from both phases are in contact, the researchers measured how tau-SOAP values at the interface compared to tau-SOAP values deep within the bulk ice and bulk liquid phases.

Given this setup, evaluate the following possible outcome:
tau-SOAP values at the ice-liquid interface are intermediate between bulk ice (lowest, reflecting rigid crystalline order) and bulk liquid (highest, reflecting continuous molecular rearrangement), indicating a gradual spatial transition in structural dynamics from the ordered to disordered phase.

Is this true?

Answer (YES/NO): YES